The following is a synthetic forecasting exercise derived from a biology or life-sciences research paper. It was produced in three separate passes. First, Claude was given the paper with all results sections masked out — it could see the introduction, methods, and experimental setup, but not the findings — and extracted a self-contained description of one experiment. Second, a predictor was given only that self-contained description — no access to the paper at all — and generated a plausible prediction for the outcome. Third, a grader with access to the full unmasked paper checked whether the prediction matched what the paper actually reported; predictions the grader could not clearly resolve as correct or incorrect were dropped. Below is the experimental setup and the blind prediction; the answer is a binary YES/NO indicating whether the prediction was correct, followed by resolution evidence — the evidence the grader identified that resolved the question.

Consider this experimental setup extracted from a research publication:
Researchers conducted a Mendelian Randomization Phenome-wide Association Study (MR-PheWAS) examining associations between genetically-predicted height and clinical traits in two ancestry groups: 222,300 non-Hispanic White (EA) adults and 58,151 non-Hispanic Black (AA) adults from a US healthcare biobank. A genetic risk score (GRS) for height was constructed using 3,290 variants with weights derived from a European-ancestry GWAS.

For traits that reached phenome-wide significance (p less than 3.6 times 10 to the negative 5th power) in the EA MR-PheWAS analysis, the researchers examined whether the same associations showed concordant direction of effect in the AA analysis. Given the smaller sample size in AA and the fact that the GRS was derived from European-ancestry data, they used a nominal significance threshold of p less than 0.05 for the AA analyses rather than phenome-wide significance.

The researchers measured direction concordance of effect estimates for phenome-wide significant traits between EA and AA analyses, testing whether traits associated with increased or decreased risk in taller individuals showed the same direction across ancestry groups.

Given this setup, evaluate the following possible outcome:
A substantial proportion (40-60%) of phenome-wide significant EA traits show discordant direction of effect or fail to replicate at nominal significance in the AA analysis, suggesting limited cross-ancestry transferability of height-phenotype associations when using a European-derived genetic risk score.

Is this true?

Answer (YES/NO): NO